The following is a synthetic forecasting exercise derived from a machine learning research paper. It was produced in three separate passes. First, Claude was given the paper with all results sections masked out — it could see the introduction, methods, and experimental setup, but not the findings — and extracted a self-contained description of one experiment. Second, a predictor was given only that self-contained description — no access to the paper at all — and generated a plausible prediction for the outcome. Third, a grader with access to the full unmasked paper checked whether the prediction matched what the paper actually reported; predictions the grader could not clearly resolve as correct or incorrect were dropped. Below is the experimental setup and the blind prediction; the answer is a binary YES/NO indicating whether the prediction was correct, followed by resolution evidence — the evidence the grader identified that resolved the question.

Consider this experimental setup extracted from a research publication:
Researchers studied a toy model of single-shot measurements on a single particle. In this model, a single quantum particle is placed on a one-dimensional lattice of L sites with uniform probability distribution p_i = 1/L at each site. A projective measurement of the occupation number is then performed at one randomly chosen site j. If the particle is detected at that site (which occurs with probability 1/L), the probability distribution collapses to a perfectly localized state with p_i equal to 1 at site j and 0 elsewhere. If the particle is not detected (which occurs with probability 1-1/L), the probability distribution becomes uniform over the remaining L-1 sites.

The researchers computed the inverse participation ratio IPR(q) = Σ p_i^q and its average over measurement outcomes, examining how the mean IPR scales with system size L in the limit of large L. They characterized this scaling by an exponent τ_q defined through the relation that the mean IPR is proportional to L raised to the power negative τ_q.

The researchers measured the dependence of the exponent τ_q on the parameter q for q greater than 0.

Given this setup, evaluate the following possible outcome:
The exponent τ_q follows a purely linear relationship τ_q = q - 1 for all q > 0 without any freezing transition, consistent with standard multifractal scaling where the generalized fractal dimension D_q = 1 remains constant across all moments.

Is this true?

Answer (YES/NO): NO